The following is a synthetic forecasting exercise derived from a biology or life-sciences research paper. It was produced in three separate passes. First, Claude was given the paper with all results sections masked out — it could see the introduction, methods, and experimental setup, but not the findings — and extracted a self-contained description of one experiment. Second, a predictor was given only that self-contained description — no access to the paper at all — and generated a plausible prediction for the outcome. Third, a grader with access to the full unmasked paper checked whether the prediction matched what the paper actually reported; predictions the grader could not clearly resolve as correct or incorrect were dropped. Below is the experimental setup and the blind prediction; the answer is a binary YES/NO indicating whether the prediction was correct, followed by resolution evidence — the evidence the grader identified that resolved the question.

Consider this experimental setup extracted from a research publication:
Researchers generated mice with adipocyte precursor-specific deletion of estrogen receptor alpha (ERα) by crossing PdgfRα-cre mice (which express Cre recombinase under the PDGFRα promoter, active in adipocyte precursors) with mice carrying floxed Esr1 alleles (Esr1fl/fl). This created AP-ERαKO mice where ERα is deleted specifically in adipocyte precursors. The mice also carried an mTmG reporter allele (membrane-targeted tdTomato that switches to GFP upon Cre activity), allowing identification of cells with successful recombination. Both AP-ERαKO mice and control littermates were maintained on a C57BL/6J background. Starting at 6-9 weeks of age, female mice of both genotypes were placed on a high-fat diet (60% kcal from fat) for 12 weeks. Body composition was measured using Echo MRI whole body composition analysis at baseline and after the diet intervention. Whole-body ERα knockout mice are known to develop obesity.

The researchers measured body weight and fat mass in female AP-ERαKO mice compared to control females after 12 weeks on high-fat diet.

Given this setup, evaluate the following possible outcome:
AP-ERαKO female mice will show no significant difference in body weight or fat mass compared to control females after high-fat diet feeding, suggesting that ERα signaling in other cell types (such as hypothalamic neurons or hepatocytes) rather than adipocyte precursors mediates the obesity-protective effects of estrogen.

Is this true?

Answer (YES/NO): NO